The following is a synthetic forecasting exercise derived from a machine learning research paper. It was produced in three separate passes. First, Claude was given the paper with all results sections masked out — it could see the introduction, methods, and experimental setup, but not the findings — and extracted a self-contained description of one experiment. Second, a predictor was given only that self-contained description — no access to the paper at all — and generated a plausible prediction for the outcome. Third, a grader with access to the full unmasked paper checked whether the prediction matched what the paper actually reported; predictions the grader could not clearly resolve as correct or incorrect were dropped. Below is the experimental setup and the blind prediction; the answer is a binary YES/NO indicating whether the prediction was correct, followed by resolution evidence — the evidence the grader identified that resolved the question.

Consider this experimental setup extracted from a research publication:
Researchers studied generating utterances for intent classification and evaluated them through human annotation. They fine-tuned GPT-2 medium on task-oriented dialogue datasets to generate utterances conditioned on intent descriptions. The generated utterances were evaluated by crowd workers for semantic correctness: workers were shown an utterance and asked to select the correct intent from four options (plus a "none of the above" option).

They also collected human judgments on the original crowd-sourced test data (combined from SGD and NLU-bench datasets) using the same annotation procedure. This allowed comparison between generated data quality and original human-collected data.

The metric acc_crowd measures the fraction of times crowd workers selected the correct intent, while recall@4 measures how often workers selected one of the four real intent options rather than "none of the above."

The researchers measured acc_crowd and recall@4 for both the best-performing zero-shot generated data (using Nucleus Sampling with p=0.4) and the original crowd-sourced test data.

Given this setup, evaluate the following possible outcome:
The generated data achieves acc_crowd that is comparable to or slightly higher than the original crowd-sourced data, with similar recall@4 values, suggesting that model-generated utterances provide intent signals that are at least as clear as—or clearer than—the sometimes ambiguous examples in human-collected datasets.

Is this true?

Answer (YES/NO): NO